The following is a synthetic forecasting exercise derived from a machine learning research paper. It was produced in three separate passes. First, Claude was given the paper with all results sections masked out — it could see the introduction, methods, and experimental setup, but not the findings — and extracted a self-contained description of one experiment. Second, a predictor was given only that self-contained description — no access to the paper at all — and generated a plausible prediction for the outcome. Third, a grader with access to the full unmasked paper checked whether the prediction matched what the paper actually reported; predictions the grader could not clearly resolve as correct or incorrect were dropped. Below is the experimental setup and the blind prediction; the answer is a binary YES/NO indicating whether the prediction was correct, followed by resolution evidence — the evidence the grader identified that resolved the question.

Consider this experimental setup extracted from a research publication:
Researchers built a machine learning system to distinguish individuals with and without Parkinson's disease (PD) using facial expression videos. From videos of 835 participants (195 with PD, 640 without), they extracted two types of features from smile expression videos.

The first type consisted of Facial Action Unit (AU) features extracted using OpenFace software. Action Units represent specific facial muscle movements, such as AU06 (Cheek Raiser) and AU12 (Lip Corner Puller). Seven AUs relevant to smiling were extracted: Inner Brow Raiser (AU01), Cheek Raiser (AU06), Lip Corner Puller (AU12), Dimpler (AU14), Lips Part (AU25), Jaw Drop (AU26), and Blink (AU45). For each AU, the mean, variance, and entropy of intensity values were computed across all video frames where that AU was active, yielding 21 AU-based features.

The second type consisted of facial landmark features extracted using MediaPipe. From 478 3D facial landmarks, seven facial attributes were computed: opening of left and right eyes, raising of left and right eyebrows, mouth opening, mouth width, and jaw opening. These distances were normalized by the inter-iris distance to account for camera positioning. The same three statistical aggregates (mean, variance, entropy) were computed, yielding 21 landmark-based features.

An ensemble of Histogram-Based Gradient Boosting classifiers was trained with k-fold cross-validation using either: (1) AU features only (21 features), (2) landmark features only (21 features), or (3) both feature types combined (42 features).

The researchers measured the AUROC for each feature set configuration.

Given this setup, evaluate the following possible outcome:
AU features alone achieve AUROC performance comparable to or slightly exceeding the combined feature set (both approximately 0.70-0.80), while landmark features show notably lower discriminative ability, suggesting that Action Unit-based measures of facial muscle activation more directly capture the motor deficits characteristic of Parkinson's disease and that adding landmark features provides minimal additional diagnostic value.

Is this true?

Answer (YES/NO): NO